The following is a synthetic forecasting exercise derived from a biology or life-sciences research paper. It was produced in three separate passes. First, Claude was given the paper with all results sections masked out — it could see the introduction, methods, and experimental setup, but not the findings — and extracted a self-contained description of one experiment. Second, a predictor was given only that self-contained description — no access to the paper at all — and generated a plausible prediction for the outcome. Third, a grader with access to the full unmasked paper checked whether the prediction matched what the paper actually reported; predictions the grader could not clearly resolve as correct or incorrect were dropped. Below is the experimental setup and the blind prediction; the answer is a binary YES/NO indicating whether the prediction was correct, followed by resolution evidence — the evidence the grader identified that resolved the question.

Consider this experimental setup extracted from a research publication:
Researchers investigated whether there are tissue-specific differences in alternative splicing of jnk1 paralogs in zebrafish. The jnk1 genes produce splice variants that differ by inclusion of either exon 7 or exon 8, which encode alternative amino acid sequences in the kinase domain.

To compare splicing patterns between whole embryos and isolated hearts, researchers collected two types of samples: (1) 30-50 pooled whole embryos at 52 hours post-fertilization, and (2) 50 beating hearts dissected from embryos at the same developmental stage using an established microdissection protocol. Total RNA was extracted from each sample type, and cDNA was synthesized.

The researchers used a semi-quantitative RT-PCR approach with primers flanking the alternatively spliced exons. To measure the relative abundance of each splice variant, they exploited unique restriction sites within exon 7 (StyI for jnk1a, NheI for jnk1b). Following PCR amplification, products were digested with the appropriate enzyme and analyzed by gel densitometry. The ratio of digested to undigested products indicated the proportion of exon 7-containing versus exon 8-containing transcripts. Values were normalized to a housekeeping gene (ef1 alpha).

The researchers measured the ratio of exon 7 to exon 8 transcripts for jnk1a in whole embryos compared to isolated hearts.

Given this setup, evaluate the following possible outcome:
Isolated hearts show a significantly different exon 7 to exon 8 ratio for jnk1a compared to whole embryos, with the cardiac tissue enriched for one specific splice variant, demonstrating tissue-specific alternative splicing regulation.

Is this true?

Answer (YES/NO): YES